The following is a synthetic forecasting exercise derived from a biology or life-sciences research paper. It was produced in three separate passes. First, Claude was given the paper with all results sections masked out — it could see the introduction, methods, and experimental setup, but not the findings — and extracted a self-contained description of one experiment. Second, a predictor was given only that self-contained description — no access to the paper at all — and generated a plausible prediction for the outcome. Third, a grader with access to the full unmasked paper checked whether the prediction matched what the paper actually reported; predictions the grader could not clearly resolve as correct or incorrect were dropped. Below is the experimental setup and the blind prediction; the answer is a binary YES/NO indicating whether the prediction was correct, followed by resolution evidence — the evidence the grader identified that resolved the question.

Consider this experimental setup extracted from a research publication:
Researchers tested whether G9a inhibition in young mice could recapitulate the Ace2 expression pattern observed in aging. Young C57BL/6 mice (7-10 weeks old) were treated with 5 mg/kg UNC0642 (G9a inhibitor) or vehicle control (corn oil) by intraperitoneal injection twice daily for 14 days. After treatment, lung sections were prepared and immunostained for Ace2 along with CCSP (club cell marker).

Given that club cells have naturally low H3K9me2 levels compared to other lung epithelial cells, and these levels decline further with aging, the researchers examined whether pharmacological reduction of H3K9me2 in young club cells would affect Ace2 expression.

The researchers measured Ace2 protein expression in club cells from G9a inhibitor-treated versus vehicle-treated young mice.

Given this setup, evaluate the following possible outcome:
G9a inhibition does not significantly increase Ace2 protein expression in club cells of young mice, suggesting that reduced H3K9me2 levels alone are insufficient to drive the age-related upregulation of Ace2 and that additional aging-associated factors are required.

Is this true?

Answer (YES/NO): NO